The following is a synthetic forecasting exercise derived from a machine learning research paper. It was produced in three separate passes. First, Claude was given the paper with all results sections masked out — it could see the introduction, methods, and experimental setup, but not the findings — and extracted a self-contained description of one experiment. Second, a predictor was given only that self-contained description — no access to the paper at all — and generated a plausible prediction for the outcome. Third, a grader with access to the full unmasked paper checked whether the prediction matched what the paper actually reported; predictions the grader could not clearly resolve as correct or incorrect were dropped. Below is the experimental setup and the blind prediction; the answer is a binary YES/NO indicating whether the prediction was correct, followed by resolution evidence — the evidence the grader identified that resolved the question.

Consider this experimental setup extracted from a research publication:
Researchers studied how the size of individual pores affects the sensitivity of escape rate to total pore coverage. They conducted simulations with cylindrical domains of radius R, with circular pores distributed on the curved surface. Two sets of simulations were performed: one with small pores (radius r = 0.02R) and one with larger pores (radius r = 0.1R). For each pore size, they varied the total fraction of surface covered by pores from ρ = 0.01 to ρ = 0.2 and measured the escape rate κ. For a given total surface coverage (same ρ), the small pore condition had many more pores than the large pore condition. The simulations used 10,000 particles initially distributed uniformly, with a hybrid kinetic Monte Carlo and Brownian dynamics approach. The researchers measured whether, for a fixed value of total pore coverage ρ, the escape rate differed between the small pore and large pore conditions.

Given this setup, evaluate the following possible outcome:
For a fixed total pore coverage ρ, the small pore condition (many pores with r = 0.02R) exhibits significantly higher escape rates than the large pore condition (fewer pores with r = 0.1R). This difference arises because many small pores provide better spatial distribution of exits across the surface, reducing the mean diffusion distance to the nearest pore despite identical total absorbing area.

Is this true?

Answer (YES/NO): YES